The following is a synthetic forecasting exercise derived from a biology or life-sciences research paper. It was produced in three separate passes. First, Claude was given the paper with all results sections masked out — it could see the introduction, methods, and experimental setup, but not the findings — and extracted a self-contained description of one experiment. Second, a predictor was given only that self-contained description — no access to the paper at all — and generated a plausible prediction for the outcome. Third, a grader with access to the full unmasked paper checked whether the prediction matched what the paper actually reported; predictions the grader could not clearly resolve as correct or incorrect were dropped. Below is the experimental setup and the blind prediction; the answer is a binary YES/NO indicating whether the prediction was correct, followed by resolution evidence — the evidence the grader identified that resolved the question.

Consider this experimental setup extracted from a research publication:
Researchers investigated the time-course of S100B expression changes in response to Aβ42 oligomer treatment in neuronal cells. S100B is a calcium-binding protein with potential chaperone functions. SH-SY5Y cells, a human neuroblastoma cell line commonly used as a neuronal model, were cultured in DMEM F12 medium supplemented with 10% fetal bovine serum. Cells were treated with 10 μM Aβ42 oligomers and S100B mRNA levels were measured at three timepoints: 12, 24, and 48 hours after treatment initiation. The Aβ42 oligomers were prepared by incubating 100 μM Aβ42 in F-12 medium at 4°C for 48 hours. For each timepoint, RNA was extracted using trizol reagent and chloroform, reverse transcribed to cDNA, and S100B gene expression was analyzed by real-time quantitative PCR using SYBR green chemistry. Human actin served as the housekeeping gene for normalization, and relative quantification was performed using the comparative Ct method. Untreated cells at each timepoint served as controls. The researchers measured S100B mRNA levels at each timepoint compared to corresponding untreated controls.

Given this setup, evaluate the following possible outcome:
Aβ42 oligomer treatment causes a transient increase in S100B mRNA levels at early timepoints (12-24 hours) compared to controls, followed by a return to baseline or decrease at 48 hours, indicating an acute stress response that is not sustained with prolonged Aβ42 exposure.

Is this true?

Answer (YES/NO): NO